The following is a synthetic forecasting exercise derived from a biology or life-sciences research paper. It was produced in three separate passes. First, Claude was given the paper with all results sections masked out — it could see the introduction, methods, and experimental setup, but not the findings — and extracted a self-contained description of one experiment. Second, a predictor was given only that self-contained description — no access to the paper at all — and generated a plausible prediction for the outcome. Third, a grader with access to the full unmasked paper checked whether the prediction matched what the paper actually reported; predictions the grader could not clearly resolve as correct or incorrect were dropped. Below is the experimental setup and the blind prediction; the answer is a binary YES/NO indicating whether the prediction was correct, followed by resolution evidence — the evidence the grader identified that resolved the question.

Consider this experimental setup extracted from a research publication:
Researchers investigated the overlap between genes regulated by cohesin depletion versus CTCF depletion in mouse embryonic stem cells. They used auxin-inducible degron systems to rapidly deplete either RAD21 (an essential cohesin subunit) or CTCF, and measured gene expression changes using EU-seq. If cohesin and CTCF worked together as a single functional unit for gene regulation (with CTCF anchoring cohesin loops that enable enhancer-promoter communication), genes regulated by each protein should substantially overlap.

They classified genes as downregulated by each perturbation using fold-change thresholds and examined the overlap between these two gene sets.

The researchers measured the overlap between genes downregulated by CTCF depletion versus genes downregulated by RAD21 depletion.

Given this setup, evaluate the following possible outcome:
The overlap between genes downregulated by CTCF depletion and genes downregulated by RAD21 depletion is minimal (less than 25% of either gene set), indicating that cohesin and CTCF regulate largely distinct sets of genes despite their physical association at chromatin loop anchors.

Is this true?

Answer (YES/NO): NO